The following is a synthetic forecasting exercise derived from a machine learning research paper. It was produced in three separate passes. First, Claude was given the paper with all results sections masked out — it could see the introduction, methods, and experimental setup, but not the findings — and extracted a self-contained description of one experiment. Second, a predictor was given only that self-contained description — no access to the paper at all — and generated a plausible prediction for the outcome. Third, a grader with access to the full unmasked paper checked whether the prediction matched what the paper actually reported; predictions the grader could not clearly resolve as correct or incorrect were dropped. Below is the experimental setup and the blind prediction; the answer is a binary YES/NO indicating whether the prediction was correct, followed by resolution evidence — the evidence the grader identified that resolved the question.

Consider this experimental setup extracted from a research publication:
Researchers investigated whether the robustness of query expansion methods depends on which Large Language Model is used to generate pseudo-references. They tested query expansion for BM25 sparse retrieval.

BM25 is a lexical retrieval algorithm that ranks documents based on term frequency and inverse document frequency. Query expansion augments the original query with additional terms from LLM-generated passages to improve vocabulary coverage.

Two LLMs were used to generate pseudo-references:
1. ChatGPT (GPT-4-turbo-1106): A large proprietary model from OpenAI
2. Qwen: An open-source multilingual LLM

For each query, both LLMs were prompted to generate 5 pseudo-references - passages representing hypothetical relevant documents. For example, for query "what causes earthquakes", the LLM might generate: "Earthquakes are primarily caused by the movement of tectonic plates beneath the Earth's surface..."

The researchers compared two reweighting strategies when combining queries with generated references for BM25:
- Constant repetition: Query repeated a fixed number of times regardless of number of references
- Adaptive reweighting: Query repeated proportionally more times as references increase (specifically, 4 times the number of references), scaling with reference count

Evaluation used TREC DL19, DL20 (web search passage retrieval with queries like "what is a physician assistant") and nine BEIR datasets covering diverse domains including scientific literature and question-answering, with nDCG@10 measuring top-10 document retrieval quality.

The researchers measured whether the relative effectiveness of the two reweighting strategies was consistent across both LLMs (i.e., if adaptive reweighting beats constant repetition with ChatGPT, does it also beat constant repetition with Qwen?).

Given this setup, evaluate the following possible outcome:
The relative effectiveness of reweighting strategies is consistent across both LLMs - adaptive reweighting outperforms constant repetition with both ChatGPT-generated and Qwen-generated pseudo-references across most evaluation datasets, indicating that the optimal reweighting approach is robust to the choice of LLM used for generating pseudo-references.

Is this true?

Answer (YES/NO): YES